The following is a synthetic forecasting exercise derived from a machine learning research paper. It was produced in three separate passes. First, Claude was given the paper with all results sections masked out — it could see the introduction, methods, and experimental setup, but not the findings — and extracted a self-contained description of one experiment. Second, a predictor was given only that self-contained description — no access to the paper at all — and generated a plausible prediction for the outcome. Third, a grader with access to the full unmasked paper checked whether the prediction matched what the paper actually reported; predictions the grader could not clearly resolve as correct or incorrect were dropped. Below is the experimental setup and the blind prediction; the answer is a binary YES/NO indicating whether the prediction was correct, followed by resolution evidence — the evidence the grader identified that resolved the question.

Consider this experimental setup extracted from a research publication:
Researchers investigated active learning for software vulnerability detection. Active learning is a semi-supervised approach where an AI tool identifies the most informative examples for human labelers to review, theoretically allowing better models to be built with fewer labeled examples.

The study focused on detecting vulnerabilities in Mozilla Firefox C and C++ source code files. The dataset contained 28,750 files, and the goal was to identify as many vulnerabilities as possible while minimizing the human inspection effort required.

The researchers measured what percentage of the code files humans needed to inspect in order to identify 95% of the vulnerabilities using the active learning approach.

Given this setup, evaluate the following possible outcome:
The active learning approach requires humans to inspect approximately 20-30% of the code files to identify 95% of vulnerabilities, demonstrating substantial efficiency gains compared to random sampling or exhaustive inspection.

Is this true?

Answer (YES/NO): YES